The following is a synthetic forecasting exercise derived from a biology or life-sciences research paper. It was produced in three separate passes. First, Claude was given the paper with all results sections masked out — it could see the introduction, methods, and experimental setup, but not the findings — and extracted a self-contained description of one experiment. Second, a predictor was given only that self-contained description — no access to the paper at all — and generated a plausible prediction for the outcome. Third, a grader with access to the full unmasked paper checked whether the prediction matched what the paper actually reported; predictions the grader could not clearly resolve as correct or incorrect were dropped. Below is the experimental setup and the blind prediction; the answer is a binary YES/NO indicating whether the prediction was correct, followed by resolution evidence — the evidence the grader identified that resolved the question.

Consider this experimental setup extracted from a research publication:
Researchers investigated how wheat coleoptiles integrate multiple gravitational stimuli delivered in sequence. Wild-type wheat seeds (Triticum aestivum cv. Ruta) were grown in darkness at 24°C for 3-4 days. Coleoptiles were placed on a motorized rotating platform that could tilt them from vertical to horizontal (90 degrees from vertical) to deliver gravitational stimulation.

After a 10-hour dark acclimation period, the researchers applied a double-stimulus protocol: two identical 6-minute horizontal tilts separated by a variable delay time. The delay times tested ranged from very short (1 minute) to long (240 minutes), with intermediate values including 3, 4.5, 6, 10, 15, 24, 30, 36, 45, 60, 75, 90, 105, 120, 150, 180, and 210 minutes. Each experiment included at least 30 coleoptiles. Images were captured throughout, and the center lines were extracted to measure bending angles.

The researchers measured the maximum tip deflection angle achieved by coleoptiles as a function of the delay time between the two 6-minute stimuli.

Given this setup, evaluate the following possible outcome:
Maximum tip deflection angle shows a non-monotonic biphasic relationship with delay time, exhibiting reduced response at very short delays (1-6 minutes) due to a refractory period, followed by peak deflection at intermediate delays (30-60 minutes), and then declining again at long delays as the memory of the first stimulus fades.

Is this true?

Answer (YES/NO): NO